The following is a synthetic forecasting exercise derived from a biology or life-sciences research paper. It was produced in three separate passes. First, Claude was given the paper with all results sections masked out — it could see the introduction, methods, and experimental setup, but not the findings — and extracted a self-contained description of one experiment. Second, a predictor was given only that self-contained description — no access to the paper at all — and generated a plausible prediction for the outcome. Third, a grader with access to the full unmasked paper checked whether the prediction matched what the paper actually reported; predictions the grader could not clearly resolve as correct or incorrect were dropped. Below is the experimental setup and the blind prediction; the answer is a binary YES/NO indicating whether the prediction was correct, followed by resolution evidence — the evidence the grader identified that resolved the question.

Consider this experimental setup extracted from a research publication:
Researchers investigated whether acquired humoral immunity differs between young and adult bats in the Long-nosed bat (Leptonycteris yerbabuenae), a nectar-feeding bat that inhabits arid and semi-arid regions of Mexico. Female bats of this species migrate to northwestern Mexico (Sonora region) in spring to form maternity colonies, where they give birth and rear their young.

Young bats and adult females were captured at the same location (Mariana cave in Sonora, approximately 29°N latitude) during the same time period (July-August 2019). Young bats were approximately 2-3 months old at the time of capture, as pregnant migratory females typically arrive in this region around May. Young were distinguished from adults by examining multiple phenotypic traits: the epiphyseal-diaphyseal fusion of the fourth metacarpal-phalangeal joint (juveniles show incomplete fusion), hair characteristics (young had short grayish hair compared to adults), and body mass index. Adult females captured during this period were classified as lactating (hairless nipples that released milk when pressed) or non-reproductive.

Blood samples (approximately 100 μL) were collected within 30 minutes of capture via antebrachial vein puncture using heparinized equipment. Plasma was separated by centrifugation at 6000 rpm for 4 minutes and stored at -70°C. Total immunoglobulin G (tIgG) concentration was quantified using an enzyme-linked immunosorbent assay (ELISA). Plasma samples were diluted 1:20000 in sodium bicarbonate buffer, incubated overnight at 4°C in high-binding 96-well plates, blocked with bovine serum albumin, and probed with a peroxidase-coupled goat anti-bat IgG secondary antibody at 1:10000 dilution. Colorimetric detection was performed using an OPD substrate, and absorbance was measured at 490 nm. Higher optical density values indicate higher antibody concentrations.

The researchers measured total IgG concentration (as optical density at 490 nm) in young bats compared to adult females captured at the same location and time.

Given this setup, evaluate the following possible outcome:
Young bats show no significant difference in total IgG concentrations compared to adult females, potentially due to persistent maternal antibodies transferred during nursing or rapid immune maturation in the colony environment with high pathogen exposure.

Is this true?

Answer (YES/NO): NO